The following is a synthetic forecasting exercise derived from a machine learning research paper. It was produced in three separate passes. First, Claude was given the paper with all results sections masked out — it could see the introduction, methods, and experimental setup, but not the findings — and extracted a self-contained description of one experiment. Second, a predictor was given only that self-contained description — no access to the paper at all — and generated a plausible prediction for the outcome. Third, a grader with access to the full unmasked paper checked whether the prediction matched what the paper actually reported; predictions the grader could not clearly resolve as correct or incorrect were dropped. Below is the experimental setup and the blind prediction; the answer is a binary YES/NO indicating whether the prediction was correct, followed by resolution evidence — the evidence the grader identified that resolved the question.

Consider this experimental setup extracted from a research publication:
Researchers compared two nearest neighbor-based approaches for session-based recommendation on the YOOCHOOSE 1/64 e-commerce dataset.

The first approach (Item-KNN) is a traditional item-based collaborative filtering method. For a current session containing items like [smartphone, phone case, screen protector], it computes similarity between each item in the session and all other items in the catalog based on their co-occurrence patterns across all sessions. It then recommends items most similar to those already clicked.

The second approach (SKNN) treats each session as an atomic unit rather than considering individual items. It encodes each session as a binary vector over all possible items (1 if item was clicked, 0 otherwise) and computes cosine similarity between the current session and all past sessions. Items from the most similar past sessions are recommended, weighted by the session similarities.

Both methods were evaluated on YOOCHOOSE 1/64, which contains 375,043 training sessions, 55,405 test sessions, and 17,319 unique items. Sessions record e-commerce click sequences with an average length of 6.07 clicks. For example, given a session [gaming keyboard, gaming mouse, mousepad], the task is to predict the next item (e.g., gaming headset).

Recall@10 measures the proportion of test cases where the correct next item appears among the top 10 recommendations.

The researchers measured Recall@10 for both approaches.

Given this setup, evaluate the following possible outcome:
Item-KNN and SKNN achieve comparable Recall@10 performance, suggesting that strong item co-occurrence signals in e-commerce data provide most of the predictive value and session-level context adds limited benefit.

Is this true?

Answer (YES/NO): NO